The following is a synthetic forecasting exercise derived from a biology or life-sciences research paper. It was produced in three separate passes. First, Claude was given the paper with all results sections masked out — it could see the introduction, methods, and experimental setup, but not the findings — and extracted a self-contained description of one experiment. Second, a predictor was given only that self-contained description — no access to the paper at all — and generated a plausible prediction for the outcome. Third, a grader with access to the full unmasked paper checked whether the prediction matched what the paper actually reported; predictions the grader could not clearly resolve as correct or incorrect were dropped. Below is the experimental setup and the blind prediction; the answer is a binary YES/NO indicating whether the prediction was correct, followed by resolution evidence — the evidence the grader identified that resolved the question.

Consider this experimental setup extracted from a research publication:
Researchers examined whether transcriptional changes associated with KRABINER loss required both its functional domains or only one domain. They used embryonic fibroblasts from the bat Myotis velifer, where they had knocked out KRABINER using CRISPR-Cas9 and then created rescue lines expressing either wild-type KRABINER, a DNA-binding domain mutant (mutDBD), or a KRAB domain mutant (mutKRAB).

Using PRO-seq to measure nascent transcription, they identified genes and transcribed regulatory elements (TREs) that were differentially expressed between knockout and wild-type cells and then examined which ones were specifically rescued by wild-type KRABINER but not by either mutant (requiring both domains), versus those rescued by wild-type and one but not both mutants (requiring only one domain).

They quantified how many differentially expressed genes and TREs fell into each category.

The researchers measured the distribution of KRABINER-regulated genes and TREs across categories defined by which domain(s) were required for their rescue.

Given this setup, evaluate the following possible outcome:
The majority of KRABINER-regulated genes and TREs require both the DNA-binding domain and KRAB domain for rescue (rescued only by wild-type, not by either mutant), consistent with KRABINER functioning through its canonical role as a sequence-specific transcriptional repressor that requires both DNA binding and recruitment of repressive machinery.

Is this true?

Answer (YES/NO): NO